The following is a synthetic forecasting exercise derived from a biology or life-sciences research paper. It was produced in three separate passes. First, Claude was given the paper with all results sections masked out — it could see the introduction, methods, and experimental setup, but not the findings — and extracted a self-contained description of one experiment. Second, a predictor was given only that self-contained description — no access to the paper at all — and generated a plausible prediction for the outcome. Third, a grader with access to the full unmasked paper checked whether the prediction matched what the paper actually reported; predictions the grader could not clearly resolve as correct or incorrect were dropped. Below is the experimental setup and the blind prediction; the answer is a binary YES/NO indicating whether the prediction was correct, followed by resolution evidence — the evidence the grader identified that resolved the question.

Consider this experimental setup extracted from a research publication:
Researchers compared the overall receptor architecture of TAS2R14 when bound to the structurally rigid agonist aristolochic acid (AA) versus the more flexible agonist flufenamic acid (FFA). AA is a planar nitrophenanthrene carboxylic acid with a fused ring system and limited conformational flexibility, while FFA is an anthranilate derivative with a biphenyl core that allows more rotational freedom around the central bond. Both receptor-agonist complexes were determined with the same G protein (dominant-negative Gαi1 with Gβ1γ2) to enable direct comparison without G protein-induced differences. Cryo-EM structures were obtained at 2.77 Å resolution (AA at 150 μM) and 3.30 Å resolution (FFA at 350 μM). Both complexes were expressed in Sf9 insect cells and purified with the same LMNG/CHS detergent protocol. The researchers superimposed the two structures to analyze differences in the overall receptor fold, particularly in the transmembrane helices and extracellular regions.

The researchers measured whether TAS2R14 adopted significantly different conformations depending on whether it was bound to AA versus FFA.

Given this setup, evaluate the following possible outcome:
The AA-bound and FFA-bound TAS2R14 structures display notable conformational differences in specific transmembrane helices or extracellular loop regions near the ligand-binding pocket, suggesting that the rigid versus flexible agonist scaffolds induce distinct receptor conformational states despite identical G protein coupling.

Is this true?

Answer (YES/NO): NO